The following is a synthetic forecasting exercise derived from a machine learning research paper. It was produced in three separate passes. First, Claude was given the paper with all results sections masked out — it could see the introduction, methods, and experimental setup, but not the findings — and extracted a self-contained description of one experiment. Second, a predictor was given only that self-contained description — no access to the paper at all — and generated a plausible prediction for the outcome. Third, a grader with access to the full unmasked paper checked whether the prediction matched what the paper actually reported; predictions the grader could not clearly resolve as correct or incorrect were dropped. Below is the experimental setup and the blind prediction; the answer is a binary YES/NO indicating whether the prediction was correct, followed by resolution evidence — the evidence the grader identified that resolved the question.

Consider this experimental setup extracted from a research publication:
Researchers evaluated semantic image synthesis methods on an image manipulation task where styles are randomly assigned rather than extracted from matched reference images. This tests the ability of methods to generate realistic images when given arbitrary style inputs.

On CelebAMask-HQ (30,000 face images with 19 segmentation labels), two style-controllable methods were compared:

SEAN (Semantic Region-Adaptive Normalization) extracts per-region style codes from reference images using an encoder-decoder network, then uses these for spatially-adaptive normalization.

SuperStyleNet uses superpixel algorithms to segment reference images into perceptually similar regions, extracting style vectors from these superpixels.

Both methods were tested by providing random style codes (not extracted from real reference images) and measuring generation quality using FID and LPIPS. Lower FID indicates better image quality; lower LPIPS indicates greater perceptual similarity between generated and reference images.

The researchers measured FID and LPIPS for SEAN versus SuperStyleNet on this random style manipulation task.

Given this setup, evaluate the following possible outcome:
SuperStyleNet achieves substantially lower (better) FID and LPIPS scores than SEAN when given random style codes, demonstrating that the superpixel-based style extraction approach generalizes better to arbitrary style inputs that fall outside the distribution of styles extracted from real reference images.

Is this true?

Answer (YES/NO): NO